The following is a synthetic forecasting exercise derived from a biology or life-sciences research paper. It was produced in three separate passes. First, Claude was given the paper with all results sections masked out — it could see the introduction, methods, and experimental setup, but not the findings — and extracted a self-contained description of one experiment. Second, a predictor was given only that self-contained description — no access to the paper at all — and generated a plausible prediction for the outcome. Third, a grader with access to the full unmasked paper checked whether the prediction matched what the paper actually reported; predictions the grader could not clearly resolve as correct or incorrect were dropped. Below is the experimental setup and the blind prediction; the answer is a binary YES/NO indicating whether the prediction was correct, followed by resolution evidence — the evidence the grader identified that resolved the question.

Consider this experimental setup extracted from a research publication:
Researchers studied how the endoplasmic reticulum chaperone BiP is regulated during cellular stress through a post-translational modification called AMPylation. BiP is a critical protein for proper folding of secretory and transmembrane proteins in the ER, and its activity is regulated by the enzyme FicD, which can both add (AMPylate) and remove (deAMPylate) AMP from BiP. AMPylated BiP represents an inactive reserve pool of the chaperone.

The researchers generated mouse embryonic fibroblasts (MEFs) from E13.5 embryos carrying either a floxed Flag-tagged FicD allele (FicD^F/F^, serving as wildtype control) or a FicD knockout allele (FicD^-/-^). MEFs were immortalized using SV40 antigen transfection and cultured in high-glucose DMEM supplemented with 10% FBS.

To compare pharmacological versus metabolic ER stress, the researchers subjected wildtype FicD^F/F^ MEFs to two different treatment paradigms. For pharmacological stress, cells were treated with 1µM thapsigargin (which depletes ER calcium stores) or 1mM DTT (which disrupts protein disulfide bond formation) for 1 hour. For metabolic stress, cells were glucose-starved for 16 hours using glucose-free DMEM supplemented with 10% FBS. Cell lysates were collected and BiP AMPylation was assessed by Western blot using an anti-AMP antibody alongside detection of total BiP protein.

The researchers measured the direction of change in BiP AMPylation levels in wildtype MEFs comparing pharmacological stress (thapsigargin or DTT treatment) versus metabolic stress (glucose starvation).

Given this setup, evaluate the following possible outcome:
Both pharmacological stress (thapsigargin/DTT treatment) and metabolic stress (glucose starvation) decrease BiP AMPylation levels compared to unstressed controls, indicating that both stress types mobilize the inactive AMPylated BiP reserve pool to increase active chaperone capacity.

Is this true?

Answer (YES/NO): NO